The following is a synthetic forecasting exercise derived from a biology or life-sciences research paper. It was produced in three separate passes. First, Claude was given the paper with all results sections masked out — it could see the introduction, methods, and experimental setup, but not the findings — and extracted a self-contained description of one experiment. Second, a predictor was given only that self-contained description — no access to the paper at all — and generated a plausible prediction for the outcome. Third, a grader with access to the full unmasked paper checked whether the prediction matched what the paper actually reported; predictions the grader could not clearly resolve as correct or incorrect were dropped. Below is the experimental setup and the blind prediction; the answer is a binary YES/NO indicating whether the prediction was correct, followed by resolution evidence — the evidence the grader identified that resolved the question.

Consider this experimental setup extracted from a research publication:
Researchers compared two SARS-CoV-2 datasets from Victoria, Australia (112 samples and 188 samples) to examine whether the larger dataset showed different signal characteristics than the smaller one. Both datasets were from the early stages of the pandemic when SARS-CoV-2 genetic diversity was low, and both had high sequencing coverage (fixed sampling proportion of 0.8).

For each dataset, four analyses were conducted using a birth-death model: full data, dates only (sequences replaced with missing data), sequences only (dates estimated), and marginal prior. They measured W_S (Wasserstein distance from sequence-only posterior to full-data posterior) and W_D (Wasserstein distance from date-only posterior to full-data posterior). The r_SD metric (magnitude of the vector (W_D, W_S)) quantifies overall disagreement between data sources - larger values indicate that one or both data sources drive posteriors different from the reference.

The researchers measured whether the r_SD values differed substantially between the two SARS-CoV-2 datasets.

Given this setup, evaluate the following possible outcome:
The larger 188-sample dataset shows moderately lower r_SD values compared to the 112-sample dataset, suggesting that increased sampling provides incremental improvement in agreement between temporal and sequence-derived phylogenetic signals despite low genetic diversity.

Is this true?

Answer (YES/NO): NO